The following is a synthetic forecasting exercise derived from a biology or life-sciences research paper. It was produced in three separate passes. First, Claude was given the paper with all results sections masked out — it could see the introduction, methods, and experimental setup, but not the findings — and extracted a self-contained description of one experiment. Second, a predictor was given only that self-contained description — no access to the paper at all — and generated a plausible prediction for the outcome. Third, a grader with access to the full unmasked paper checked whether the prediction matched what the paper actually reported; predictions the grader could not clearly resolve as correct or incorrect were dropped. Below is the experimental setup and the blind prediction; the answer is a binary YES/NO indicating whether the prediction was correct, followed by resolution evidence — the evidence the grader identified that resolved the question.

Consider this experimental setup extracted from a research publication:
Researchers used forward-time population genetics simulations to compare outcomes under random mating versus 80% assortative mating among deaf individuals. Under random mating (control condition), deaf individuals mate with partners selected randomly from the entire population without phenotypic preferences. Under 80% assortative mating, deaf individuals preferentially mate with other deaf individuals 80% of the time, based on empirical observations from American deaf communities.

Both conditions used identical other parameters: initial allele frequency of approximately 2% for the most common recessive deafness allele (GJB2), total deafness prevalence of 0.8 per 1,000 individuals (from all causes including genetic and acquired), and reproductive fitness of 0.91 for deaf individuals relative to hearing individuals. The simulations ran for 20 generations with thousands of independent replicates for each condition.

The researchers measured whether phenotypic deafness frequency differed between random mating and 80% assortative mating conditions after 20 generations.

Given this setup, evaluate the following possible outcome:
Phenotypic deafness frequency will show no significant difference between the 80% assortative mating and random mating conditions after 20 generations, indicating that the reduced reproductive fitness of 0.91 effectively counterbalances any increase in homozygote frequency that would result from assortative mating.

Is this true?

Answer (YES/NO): NO